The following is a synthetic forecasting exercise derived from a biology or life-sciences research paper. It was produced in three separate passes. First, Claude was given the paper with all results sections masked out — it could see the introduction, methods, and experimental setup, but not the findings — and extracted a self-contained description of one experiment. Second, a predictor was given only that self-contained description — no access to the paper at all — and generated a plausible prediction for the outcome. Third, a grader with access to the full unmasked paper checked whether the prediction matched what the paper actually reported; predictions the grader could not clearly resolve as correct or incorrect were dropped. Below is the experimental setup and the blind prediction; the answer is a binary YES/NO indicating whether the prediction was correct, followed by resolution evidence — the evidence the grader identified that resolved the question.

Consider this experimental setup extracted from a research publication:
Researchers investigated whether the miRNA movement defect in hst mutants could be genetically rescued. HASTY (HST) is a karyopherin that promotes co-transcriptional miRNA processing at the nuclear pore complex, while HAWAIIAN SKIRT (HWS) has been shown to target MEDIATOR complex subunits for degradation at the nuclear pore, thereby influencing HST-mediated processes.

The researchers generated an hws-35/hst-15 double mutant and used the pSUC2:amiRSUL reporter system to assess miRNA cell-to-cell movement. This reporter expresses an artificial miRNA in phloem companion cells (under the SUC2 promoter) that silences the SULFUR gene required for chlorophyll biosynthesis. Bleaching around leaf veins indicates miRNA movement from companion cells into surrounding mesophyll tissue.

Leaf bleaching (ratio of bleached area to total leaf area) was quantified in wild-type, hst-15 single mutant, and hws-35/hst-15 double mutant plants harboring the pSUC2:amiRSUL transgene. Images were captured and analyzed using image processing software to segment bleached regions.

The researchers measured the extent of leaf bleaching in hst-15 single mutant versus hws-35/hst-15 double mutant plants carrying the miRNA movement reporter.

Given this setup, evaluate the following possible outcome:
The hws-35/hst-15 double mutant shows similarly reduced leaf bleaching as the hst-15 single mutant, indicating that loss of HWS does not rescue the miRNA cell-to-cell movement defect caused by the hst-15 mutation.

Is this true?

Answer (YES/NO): NO